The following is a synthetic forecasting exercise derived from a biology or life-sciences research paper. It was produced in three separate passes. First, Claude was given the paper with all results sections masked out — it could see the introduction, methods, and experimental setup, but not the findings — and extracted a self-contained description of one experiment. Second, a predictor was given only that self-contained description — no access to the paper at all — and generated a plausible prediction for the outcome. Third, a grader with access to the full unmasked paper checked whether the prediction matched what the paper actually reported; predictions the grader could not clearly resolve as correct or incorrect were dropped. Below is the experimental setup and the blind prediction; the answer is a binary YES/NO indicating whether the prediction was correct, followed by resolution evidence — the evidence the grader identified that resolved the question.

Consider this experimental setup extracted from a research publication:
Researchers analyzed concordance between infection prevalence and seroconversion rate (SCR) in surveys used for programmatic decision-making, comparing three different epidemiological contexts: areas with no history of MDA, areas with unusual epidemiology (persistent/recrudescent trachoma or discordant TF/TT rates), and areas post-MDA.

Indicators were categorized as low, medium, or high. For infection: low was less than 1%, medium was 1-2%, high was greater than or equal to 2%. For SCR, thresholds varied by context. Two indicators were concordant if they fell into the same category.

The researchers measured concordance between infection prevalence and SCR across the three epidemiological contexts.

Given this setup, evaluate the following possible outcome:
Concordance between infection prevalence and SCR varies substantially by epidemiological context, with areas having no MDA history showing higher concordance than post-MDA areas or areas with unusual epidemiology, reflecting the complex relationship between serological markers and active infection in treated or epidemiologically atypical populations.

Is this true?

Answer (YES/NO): YES